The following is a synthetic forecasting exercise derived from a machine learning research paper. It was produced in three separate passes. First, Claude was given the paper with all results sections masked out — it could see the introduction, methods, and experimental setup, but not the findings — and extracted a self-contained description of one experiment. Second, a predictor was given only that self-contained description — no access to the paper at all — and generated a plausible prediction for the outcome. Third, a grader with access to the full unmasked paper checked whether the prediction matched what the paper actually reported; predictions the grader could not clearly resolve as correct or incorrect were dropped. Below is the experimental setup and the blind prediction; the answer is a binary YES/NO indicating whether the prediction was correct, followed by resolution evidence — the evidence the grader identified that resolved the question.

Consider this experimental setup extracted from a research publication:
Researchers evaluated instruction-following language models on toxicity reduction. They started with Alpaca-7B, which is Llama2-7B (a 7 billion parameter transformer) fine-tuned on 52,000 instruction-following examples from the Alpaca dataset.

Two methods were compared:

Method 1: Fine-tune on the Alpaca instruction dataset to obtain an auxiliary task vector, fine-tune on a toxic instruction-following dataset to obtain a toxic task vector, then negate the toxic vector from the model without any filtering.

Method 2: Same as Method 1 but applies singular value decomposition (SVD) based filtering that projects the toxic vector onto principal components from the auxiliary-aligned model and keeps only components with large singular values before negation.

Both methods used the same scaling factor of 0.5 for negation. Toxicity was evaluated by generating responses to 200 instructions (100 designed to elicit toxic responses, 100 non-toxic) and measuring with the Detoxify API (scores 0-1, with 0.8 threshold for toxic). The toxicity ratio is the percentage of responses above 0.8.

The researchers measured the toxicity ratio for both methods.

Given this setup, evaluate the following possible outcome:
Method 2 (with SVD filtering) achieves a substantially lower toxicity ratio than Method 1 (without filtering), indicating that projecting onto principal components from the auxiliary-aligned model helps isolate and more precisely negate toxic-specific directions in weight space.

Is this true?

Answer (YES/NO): NO